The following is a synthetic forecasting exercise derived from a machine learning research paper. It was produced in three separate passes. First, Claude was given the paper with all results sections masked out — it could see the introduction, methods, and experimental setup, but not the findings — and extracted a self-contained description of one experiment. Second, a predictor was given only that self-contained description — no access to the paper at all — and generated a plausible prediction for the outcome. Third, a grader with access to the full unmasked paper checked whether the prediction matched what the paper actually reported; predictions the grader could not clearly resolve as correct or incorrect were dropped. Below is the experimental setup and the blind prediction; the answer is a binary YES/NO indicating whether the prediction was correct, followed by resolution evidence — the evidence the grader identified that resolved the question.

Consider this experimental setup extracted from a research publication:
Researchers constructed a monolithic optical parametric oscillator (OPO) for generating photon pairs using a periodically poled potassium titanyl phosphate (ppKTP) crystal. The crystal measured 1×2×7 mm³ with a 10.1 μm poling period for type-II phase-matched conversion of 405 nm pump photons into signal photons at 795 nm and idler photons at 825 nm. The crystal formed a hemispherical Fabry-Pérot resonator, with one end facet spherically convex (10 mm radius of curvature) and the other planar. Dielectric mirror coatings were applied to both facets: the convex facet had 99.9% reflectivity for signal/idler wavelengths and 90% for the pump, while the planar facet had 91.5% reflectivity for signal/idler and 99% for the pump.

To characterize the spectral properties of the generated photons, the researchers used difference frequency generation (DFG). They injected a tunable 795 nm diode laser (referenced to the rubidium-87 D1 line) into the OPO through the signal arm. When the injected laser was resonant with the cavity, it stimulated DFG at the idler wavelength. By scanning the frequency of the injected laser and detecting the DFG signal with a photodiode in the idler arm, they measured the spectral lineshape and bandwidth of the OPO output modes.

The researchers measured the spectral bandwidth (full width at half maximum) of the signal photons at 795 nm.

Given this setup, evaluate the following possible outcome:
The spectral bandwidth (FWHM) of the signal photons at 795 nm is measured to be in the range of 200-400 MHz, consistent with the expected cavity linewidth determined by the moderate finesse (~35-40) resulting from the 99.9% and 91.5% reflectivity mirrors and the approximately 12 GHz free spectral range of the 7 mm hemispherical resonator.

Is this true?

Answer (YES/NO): NO